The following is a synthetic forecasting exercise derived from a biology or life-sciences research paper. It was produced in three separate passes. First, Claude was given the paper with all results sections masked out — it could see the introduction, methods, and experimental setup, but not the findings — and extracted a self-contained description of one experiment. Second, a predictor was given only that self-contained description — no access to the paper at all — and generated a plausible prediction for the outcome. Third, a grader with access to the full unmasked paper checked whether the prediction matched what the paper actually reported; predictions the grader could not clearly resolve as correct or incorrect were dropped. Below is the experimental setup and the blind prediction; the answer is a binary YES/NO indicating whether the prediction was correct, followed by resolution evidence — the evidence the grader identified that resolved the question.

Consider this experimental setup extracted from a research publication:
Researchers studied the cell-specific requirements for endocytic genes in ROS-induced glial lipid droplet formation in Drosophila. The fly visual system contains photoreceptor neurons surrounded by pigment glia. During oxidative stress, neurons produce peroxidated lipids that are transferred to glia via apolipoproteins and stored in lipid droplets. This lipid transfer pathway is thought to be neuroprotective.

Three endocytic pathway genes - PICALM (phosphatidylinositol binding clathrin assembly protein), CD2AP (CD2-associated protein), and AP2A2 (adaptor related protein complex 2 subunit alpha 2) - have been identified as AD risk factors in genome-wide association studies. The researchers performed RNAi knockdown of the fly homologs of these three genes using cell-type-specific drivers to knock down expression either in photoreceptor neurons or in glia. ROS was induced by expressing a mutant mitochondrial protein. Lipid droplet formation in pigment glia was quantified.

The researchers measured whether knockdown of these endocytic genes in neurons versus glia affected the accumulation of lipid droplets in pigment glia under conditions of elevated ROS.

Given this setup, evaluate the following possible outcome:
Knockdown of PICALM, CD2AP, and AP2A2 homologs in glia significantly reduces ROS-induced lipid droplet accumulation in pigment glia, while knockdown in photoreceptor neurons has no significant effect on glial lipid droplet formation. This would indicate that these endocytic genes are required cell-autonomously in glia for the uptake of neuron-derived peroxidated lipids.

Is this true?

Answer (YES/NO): YES